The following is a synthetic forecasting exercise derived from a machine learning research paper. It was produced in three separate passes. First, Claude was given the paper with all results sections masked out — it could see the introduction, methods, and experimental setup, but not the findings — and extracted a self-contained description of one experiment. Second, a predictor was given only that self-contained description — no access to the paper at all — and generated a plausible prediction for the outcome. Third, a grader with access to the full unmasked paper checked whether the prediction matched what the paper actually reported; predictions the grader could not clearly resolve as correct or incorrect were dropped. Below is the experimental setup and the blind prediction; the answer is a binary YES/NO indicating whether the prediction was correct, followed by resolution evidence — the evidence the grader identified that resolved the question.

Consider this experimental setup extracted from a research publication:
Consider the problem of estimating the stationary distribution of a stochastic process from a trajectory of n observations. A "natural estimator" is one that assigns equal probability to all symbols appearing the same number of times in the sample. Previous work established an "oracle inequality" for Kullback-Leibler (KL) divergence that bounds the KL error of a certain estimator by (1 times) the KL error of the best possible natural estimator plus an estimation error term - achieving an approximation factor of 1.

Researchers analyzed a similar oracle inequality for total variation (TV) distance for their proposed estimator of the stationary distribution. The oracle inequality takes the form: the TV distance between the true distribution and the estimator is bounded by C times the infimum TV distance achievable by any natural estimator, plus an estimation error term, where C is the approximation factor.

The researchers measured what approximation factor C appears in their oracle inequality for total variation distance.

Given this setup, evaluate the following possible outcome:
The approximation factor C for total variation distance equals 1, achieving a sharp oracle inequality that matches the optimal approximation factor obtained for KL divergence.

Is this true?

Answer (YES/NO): NO